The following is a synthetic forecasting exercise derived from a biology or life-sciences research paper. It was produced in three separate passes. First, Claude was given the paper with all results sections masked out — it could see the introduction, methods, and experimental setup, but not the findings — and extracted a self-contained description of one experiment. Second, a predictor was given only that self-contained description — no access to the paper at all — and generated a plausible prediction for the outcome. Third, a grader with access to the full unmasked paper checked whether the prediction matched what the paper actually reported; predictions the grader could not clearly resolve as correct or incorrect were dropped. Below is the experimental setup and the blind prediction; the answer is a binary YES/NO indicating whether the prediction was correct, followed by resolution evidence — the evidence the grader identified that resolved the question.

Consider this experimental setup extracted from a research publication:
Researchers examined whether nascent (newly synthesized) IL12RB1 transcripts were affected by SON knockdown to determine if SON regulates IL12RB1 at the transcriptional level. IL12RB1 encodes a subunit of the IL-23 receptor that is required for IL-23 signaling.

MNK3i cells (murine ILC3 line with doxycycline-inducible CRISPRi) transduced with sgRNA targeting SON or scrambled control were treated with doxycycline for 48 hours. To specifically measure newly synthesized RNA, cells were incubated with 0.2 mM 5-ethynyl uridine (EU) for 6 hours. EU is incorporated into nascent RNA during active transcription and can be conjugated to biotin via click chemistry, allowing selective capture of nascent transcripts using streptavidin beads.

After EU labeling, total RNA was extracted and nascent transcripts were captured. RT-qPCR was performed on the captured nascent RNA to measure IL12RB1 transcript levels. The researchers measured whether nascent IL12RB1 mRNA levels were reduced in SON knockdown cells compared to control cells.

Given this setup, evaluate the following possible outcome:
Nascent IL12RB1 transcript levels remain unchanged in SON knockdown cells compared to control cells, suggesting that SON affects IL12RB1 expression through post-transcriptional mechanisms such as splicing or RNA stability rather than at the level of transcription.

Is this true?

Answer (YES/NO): NO